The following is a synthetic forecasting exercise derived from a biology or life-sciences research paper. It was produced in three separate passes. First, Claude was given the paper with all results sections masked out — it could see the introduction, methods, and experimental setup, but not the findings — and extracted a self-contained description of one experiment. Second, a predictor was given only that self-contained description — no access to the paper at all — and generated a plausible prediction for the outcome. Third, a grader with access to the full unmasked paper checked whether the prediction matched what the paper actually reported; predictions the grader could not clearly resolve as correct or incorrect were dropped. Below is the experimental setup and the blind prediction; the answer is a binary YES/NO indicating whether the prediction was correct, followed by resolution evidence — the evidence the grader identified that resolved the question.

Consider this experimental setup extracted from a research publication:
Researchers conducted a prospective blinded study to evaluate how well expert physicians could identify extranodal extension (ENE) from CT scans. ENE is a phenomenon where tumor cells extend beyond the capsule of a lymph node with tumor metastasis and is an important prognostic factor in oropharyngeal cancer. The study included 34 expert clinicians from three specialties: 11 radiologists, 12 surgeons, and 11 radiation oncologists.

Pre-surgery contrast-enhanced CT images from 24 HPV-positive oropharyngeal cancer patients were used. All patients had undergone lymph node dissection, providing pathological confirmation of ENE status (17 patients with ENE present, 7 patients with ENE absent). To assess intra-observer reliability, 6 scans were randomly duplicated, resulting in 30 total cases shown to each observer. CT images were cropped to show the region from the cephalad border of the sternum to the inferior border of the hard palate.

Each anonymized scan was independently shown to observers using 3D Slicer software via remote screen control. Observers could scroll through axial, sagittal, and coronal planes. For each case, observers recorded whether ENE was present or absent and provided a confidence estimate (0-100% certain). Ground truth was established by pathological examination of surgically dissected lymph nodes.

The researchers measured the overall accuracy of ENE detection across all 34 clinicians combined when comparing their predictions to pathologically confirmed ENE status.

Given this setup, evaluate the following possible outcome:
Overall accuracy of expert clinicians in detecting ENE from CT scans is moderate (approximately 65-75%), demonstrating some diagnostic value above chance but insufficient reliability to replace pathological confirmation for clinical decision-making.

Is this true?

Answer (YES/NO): NO